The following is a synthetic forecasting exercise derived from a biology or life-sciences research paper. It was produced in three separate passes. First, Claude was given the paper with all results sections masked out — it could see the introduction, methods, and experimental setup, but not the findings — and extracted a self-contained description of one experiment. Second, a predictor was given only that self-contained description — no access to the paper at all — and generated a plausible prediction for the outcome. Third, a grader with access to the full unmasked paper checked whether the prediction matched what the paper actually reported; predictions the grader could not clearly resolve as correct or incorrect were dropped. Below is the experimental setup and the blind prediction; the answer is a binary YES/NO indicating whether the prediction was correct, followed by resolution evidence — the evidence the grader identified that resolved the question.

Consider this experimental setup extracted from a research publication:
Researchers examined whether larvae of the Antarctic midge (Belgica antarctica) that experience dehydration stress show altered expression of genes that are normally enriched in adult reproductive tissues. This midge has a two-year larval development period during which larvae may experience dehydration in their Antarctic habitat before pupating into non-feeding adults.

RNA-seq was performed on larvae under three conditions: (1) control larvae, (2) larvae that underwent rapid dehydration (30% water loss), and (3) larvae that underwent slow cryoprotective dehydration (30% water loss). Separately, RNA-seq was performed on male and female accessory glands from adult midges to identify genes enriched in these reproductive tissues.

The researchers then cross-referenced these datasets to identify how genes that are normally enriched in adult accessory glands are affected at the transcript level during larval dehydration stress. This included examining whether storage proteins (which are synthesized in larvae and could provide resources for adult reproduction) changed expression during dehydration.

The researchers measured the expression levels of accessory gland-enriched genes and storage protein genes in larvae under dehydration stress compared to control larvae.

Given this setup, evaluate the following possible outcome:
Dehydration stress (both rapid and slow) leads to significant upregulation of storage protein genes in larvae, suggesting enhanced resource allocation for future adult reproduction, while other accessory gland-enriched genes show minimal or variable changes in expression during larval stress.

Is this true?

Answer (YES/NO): NO